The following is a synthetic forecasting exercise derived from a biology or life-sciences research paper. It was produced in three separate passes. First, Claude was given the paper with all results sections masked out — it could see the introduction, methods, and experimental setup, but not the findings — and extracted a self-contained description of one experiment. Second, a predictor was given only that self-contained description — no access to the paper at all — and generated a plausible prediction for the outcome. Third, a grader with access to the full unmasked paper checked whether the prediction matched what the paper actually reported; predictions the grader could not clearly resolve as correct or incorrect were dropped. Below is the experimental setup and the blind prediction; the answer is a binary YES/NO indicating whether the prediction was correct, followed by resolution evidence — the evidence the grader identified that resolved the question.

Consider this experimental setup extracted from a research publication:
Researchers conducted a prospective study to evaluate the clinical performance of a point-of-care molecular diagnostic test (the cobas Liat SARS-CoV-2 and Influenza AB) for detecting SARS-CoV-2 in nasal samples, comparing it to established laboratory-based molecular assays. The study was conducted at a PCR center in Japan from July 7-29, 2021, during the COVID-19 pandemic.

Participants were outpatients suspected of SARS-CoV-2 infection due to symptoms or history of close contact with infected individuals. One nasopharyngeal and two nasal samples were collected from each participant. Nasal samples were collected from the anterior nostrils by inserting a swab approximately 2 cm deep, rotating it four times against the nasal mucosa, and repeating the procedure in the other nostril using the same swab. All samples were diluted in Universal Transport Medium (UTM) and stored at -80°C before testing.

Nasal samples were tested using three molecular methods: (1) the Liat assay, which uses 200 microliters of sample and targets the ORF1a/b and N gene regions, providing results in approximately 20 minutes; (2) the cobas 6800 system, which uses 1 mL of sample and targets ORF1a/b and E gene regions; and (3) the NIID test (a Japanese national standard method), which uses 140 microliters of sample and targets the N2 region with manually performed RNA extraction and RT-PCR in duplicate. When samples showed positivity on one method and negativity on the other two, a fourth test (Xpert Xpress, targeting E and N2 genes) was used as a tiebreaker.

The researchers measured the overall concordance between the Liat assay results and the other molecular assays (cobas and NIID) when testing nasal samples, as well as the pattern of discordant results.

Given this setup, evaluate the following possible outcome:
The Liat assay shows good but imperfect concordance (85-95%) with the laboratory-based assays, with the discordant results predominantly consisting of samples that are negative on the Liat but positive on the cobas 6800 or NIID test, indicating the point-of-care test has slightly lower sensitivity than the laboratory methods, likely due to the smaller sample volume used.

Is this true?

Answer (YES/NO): NO